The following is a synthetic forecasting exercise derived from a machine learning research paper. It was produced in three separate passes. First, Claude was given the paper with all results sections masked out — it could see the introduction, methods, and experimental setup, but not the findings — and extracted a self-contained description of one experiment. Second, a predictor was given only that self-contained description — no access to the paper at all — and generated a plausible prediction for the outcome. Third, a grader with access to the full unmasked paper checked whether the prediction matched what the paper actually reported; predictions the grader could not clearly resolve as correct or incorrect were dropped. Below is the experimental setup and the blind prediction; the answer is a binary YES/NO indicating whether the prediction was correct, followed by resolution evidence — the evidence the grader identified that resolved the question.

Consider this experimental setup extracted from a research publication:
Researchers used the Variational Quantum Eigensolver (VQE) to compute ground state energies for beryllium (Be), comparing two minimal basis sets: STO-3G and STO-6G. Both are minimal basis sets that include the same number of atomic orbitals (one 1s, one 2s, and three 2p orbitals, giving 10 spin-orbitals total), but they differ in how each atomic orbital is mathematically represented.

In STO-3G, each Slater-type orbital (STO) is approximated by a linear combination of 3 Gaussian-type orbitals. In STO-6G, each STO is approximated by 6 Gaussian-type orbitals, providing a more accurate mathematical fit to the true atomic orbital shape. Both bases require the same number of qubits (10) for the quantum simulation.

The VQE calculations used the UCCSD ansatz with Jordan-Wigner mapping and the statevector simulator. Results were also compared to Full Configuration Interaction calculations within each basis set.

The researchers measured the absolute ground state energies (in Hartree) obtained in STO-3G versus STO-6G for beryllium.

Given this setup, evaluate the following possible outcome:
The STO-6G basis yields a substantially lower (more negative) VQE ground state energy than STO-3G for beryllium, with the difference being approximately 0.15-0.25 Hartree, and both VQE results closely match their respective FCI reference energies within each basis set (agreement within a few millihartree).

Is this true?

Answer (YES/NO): YES